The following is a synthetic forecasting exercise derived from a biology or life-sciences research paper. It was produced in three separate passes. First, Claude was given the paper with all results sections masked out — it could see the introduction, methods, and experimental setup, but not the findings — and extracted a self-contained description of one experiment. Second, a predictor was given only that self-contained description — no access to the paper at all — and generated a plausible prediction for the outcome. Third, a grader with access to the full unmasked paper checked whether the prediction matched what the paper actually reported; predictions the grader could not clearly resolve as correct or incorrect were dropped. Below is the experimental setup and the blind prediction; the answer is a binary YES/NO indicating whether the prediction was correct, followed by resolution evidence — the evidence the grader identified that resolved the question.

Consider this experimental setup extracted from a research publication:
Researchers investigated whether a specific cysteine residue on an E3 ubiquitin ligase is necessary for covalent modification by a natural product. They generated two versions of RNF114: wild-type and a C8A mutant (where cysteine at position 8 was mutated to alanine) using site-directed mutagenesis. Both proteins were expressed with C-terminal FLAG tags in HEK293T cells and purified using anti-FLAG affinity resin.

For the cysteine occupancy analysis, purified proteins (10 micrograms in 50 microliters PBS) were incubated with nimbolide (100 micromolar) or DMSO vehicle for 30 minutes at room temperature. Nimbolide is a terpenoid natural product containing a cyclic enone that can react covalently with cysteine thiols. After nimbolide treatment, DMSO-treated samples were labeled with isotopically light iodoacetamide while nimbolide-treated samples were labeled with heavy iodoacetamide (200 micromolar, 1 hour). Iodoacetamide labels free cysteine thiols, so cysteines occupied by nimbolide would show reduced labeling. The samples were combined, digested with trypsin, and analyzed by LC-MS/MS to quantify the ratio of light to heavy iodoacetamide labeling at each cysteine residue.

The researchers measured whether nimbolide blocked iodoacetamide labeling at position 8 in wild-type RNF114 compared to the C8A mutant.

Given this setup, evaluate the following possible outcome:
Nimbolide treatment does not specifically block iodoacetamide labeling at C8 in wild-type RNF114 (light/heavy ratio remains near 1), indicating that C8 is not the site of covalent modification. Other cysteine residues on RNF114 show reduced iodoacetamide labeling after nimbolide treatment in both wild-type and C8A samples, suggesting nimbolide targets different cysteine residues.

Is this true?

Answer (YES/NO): NO